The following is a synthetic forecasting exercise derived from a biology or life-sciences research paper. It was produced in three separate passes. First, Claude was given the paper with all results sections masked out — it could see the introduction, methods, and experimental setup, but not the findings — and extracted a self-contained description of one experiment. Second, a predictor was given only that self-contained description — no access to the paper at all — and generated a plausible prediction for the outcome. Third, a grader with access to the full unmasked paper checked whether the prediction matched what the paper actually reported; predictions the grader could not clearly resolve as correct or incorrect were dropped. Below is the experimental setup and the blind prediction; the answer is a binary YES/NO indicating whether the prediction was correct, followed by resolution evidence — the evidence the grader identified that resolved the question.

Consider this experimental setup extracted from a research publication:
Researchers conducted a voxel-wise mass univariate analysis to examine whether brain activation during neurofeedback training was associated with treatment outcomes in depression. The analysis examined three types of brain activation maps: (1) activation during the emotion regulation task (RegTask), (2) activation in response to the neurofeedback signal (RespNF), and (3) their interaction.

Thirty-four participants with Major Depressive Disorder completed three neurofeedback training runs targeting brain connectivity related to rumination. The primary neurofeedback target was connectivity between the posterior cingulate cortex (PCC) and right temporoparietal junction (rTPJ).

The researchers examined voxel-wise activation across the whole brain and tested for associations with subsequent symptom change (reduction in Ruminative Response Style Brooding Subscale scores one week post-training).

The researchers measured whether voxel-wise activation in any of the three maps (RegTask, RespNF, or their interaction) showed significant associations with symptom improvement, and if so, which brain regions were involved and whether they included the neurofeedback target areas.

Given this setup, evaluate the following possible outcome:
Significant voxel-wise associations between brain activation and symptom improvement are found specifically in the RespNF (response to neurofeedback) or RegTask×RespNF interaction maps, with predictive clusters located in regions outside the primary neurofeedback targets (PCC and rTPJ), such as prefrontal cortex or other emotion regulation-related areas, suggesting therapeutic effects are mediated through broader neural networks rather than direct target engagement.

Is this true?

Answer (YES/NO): NO